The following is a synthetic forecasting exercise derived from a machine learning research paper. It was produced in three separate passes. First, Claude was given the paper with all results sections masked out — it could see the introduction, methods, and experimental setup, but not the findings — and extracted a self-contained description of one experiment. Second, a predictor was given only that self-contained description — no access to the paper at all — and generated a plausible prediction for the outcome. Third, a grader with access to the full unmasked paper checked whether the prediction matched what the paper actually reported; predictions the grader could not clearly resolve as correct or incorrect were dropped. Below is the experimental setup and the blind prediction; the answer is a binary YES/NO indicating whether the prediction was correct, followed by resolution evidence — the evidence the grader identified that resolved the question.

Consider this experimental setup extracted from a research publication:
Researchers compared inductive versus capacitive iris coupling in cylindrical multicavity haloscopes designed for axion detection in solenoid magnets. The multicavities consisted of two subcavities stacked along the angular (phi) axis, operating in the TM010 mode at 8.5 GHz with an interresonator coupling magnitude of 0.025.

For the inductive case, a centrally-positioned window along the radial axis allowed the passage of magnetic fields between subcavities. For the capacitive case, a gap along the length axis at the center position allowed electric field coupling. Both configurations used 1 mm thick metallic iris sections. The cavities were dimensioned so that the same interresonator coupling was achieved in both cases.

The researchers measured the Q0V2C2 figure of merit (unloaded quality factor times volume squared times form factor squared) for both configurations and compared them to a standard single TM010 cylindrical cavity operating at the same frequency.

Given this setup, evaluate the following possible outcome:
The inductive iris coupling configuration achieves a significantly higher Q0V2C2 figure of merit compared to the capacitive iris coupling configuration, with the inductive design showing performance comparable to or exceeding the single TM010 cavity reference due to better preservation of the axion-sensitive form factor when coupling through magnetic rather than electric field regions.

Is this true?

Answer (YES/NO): NO